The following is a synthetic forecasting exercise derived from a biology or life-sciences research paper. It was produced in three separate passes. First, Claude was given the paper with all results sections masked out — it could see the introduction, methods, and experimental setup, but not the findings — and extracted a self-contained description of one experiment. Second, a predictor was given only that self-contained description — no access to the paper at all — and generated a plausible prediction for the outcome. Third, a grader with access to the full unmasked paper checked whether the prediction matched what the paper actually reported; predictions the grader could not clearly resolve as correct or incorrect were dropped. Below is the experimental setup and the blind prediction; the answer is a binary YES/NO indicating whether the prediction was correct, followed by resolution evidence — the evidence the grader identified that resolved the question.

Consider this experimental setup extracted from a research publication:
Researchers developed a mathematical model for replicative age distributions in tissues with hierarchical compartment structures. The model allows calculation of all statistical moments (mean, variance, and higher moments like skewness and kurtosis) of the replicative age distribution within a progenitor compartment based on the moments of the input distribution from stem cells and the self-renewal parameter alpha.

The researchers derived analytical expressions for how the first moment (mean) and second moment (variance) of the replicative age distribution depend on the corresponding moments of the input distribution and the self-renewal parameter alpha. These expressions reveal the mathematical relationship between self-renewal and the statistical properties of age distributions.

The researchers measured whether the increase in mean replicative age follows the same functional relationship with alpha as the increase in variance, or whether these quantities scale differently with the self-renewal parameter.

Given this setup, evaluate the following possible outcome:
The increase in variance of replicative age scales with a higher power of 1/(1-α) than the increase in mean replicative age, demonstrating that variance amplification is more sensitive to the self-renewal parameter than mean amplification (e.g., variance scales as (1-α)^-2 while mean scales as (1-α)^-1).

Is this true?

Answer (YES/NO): YES